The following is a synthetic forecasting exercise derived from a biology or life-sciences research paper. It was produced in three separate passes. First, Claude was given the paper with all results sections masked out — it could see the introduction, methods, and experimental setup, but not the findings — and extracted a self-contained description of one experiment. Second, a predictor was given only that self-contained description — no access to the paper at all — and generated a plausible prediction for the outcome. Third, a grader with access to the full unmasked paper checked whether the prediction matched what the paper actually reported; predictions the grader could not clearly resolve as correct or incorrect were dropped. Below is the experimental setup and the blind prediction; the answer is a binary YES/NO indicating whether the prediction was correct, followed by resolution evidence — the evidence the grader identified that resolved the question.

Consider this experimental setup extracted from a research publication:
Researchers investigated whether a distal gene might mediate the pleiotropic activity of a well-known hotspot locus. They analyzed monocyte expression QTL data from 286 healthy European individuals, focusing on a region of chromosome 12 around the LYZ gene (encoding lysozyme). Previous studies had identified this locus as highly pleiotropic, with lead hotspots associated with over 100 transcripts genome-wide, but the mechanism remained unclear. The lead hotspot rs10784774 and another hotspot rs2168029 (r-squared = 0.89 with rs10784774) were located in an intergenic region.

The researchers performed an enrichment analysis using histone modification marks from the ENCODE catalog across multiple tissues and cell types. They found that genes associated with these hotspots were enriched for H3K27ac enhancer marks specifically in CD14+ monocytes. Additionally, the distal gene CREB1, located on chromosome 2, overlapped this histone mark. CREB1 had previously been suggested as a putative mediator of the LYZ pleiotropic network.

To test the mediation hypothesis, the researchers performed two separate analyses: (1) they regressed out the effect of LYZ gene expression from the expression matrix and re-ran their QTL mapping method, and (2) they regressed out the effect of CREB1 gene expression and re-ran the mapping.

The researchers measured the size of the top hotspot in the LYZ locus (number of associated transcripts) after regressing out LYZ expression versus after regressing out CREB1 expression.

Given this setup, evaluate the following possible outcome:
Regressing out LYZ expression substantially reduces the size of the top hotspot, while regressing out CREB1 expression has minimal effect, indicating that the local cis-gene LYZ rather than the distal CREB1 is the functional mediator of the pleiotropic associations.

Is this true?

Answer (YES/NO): NO